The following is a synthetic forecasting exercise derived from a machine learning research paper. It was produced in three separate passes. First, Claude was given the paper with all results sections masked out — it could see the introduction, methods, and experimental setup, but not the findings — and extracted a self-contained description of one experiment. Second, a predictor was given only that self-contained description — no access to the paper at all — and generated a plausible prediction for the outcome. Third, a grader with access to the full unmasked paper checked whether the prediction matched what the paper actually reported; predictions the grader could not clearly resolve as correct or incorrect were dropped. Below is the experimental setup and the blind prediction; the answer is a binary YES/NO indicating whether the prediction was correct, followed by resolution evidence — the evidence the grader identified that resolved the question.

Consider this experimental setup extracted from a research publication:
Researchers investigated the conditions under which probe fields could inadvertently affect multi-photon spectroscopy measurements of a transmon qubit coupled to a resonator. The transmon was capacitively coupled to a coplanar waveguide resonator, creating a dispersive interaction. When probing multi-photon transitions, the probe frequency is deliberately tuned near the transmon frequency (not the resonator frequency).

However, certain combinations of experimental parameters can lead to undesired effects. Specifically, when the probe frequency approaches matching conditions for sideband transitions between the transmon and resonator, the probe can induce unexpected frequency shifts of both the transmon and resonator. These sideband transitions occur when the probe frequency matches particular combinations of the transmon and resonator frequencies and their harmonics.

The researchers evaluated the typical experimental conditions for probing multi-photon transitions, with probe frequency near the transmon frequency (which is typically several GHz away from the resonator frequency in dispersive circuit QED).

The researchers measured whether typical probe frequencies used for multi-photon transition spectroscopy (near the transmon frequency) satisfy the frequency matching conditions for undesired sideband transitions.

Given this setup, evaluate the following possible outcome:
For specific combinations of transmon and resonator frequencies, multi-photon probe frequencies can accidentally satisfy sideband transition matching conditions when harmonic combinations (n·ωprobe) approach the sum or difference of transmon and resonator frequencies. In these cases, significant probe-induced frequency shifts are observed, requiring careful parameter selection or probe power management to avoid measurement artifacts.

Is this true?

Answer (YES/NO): NO